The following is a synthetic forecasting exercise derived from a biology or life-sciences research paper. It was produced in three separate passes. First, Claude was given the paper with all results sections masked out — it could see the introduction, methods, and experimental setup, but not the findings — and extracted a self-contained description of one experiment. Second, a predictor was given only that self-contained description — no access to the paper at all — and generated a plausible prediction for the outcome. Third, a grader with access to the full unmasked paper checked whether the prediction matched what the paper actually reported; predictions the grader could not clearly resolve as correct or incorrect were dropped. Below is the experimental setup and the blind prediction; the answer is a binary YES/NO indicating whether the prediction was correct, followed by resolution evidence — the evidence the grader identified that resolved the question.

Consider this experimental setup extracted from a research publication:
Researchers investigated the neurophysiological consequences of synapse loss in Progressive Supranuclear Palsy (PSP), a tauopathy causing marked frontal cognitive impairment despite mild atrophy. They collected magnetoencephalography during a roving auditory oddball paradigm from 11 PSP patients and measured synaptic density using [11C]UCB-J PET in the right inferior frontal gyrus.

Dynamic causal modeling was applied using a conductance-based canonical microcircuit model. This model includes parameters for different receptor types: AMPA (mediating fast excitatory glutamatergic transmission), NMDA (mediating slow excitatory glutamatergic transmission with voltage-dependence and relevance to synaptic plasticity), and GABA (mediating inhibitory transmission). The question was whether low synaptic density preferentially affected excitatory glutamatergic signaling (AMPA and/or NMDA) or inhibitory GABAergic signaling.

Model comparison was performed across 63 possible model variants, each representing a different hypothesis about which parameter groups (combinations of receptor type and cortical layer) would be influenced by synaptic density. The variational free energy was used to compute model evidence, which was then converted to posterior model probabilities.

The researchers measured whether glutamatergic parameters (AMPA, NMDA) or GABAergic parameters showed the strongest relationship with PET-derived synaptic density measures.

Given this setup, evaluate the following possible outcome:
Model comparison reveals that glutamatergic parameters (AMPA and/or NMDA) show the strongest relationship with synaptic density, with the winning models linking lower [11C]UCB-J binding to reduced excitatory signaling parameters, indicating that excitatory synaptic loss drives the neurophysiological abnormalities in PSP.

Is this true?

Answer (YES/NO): YES